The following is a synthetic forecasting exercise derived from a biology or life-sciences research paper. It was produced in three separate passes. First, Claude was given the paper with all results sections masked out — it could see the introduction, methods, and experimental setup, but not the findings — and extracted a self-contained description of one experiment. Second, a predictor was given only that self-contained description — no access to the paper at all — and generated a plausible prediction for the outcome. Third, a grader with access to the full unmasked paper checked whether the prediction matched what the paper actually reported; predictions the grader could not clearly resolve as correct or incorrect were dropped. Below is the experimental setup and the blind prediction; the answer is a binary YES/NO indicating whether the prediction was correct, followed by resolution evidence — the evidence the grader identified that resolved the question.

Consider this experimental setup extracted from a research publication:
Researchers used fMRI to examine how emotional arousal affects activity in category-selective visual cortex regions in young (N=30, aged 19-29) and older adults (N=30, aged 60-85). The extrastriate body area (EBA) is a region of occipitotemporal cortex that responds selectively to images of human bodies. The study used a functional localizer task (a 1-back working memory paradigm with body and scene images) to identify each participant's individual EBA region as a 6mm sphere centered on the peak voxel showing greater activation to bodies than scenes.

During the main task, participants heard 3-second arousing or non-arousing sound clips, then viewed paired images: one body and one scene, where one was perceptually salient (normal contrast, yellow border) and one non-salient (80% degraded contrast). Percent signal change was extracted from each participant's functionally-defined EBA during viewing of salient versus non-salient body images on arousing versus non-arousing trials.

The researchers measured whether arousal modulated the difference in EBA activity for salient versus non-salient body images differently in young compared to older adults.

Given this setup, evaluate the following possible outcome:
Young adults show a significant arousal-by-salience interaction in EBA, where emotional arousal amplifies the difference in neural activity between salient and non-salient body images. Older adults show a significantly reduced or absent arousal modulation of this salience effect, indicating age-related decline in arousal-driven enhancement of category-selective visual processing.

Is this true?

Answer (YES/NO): NO